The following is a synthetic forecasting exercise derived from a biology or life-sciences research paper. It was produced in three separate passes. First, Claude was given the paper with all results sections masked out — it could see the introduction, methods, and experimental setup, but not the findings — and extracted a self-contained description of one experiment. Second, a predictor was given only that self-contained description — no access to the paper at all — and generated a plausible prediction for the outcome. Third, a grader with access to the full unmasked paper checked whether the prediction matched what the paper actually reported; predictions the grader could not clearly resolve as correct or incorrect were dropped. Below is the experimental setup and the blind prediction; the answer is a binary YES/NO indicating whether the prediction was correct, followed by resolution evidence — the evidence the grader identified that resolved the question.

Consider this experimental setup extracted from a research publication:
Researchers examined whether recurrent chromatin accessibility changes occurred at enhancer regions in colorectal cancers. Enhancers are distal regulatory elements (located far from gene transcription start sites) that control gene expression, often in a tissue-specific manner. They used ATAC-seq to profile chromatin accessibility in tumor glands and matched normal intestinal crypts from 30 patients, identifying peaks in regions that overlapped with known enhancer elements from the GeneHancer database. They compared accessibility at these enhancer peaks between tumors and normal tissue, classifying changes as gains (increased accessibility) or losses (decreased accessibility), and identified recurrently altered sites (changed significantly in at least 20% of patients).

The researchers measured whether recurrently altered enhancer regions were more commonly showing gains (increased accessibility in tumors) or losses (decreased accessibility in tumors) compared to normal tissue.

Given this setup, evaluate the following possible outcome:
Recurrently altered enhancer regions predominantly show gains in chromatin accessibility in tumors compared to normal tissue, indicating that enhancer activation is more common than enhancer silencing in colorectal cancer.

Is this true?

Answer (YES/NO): YES